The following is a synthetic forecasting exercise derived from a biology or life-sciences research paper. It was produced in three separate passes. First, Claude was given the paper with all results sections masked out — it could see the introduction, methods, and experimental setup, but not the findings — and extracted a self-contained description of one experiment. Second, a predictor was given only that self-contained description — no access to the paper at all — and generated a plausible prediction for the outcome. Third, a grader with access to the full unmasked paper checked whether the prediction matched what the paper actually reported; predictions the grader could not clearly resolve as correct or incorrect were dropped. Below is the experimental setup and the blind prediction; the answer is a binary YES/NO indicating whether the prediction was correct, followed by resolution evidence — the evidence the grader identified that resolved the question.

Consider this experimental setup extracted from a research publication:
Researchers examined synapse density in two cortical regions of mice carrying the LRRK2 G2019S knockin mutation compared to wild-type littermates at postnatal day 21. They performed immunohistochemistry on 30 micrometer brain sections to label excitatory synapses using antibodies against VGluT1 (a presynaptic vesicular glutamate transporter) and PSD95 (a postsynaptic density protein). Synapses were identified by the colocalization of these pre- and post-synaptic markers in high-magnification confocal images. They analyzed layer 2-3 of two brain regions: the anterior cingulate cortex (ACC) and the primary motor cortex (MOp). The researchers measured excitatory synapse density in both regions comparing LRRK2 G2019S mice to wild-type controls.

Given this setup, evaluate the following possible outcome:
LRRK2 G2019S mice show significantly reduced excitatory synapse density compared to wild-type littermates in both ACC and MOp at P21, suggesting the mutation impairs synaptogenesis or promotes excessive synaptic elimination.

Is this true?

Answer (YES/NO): NO